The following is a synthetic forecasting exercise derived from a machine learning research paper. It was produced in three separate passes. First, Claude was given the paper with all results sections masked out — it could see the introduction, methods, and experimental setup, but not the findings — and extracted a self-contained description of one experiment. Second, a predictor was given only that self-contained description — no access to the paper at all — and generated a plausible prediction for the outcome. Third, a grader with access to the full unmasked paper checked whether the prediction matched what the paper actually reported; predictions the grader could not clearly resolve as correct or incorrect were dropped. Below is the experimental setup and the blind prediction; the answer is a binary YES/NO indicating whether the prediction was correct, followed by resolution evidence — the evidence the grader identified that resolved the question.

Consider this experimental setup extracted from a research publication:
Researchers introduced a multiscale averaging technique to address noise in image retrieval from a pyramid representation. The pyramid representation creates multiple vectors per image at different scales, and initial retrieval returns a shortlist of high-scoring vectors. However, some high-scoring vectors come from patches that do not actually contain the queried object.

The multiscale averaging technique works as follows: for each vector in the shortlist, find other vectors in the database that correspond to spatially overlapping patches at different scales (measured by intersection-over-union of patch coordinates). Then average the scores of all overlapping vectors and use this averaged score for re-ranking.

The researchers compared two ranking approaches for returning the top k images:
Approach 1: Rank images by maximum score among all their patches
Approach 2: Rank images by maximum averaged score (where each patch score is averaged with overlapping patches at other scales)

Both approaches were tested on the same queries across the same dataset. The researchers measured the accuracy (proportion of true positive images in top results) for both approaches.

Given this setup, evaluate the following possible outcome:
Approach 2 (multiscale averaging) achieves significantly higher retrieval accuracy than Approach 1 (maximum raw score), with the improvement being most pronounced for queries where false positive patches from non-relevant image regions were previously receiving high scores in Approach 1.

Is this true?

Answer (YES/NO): YES